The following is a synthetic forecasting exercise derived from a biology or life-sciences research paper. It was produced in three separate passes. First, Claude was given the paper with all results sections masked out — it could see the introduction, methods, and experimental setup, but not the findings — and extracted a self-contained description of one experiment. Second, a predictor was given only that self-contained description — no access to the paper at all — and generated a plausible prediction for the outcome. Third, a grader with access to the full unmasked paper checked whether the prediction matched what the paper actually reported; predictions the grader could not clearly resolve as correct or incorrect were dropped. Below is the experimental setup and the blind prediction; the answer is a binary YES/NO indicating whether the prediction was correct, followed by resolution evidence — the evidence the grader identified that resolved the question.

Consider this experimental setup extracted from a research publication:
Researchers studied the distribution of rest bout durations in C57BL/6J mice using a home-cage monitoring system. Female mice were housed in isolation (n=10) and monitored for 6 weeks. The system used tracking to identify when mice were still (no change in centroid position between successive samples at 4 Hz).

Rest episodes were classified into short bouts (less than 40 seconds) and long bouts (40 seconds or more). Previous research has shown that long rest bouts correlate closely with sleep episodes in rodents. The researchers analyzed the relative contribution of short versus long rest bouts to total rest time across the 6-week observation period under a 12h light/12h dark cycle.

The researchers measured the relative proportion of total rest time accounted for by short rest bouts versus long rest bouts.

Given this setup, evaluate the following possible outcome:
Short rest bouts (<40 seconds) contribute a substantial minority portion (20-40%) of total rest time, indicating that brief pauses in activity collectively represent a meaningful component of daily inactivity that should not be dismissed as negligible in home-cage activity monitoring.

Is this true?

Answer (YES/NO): NO